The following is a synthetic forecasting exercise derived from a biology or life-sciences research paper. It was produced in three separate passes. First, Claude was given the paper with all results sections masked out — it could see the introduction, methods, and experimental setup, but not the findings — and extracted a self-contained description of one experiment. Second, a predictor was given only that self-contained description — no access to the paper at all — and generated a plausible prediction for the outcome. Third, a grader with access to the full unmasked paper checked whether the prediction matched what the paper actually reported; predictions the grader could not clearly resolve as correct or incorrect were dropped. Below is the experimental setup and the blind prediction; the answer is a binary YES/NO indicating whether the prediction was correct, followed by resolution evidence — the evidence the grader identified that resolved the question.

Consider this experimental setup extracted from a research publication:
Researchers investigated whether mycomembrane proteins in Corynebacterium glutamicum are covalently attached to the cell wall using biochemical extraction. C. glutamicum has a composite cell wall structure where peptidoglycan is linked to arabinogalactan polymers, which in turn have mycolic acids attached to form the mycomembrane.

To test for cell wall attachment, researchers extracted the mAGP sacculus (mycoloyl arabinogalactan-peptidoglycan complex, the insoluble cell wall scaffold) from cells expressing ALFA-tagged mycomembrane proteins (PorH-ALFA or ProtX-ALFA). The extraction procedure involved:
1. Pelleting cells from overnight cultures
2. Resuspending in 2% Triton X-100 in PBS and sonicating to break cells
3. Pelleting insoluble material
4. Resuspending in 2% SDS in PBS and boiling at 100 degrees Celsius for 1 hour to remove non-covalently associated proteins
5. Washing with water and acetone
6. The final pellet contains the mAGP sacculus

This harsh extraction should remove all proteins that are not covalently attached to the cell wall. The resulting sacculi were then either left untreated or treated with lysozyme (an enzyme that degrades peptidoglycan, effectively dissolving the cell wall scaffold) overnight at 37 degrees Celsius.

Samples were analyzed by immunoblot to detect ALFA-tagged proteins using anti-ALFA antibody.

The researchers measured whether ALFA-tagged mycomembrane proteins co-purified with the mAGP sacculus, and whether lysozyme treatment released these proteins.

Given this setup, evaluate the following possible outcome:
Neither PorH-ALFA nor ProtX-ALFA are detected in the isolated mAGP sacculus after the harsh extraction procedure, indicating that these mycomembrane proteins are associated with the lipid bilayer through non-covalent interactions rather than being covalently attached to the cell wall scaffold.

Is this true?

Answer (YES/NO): NO